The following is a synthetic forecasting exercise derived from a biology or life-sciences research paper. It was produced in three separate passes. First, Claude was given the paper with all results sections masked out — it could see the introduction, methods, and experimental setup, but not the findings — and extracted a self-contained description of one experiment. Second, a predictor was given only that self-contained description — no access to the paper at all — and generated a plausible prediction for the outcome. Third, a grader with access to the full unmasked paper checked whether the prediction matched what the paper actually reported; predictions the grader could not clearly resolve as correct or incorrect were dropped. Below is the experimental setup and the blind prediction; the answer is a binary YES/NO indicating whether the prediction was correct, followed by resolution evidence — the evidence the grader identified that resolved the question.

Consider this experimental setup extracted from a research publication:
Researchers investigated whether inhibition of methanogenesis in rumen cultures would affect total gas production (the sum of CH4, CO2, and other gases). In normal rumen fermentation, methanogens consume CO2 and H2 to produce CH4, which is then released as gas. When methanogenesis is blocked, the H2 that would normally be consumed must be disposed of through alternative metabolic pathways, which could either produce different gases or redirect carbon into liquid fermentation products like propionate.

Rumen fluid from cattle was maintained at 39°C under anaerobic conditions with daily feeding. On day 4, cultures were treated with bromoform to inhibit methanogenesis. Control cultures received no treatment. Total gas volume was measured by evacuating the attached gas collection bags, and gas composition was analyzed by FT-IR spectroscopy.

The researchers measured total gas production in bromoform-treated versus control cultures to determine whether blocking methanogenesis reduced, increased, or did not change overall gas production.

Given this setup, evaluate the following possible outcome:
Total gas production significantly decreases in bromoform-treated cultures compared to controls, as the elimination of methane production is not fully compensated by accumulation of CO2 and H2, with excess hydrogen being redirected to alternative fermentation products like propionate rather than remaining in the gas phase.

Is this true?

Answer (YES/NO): NO